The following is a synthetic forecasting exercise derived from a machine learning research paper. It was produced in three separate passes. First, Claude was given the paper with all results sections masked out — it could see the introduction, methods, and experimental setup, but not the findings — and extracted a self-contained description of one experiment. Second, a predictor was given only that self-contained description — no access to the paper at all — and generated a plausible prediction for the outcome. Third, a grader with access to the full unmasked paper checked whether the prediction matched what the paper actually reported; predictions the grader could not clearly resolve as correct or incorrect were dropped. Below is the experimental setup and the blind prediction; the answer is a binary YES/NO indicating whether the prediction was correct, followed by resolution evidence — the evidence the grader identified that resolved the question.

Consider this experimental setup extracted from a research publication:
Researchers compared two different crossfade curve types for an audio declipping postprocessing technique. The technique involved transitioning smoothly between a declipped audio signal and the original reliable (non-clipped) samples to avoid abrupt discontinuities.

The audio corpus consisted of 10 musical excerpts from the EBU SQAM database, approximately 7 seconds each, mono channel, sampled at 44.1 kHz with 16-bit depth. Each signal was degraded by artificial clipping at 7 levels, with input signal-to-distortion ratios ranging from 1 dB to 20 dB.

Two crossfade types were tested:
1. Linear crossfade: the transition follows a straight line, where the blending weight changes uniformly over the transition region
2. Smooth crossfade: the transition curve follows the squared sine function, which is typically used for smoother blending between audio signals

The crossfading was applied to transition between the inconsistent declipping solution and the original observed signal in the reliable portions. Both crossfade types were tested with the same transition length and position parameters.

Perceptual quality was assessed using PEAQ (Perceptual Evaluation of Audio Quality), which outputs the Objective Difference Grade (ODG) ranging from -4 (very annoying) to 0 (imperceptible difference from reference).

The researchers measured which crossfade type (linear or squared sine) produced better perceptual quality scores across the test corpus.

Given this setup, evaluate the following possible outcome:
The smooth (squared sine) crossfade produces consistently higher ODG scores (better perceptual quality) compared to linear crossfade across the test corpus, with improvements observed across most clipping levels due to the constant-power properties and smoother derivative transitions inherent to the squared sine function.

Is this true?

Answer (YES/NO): NO